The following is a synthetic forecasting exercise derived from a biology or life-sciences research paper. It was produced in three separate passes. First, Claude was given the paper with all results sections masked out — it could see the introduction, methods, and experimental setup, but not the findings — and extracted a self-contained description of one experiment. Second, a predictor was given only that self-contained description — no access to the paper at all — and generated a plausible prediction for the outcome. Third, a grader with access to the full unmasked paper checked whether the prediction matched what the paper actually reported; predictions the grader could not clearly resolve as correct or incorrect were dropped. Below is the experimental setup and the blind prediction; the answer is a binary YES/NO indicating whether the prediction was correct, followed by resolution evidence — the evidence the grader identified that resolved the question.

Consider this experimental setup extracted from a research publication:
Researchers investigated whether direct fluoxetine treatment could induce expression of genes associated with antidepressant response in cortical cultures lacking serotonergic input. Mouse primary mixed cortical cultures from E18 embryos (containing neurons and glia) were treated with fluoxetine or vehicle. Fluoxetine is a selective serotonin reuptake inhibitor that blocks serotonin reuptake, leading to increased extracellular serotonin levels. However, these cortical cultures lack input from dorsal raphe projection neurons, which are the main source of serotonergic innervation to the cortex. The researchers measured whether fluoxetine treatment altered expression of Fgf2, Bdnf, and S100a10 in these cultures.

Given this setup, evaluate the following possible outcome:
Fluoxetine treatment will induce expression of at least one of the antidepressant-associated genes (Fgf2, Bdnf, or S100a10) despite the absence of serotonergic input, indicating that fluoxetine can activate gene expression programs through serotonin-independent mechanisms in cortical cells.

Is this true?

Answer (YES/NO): NO